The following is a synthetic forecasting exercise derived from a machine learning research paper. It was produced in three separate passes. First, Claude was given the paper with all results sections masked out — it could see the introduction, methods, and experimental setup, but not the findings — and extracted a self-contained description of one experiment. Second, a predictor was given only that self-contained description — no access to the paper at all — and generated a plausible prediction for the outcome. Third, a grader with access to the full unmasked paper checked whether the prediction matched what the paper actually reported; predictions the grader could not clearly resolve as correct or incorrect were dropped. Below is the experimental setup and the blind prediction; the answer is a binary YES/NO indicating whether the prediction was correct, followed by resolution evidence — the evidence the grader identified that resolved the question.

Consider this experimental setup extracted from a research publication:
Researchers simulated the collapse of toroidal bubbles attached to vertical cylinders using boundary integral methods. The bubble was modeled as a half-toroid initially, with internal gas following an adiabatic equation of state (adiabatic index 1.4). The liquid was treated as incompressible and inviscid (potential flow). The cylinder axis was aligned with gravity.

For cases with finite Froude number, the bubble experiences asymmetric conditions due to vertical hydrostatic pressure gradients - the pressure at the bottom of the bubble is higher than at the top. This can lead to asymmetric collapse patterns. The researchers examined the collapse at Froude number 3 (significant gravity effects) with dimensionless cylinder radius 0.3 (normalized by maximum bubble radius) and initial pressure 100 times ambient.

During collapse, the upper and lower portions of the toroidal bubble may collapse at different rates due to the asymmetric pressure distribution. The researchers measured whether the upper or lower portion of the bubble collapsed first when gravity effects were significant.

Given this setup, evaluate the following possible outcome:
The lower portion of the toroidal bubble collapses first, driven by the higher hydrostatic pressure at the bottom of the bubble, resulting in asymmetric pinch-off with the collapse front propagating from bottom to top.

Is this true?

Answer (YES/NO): YES